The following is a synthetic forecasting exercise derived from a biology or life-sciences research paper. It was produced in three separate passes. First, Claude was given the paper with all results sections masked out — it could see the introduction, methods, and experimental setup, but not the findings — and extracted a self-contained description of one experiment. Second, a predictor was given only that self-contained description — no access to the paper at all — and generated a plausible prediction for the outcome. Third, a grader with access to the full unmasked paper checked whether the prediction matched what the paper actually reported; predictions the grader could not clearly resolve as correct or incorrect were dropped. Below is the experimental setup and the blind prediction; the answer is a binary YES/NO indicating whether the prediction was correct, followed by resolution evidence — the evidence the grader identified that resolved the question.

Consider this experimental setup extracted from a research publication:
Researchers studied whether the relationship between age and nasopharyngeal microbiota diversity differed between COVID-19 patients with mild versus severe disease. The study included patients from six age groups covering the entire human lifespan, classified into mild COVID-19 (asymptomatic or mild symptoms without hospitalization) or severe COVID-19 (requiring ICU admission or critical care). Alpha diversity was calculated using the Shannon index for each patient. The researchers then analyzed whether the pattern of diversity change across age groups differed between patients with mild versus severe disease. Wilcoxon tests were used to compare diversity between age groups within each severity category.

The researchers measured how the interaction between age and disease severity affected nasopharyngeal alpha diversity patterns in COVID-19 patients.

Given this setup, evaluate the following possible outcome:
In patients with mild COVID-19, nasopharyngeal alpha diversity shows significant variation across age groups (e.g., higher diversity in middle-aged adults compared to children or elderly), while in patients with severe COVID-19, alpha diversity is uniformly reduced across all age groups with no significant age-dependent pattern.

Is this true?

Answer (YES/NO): NO